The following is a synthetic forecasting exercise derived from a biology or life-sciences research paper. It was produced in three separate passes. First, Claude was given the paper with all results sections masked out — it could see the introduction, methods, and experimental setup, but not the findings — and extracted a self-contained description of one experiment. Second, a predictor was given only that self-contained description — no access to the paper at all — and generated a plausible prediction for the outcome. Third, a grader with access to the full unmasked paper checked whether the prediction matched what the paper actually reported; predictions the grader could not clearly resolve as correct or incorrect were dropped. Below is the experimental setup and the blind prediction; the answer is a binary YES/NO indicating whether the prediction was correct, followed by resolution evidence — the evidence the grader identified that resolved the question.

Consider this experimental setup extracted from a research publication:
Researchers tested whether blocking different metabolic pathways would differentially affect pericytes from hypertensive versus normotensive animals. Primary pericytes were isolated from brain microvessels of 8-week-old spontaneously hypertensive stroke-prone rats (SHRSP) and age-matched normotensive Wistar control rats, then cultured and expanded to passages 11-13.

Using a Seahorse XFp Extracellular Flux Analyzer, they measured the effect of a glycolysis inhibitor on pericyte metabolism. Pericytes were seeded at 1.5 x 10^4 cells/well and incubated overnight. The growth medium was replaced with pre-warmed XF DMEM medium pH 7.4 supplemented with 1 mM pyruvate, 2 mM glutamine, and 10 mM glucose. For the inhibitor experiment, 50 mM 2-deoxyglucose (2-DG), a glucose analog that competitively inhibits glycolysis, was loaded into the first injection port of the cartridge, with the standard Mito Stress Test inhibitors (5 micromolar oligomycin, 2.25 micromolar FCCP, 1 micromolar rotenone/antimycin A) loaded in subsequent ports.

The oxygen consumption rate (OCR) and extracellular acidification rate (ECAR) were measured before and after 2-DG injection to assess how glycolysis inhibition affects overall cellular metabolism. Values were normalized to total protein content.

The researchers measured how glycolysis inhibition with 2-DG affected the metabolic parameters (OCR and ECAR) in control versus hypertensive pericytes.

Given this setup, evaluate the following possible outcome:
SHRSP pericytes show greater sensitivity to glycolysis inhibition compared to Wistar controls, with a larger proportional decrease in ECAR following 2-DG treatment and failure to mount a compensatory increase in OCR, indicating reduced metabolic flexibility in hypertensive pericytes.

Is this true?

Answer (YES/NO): YES